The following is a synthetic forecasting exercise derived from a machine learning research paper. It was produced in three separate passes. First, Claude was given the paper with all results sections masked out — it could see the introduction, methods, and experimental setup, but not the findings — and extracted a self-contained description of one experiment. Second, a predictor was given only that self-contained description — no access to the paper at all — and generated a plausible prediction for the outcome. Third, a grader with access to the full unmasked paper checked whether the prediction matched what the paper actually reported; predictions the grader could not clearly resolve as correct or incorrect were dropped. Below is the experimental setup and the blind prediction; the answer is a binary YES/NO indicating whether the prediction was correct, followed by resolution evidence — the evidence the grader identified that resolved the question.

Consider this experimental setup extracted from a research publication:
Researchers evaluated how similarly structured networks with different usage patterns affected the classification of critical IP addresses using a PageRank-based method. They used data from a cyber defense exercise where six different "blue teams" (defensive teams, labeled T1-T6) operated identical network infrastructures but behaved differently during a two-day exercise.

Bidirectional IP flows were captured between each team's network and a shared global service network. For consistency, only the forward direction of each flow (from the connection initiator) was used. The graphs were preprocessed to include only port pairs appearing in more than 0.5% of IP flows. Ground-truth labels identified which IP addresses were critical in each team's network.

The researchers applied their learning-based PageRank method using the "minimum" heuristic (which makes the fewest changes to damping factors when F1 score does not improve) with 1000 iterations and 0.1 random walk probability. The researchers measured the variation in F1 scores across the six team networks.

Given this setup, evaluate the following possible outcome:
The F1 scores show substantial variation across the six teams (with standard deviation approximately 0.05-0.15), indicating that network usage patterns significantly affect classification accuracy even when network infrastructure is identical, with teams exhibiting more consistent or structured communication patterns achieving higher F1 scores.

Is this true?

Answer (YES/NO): NO